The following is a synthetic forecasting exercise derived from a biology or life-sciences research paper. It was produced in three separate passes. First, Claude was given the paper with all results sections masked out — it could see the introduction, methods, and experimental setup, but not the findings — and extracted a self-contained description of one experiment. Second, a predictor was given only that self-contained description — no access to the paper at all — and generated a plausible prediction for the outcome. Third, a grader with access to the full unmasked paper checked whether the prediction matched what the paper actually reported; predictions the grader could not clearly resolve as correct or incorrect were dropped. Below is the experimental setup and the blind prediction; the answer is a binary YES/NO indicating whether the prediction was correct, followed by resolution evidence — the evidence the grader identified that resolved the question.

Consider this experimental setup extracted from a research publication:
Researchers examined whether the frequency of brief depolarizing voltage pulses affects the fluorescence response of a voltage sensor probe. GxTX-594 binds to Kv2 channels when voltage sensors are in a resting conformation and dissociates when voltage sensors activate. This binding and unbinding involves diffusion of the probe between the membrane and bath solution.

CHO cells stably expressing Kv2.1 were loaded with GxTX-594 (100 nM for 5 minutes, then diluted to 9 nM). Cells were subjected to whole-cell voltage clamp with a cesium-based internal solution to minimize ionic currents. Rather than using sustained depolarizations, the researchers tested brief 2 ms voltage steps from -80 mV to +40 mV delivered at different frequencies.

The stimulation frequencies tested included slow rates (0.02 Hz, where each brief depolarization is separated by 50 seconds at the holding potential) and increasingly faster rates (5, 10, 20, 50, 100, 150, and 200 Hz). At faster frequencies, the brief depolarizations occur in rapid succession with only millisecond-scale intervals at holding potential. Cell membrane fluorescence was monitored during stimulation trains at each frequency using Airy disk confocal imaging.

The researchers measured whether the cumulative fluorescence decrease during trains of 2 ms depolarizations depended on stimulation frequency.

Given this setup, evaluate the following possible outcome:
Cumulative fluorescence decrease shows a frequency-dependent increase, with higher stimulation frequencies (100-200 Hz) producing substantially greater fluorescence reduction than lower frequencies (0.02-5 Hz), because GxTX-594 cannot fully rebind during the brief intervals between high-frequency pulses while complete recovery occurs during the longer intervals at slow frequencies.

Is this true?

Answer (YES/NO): YES